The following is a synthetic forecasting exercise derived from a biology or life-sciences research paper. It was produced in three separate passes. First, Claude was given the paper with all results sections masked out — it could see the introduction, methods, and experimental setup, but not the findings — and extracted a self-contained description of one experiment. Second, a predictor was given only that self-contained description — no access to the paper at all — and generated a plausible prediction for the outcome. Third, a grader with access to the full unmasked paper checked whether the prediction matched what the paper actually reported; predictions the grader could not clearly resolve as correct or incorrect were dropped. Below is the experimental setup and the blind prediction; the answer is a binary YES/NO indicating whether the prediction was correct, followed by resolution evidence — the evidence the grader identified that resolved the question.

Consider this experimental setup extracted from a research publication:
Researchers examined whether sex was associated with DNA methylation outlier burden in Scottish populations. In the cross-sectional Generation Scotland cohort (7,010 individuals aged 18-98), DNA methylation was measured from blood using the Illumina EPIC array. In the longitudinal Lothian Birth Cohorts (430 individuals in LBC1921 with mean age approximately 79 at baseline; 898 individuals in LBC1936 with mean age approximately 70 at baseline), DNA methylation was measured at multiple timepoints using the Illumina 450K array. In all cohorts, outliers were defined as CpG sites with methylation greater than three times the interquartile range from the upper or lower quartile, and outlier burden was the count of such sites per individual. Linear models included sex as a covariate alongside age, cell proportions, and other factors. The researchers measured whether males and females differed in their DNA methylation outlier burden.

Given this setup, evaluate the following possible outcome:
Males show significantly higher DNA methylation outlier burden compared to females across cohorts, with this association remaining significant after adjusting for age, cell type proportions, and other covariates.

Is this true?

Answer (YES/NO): NO